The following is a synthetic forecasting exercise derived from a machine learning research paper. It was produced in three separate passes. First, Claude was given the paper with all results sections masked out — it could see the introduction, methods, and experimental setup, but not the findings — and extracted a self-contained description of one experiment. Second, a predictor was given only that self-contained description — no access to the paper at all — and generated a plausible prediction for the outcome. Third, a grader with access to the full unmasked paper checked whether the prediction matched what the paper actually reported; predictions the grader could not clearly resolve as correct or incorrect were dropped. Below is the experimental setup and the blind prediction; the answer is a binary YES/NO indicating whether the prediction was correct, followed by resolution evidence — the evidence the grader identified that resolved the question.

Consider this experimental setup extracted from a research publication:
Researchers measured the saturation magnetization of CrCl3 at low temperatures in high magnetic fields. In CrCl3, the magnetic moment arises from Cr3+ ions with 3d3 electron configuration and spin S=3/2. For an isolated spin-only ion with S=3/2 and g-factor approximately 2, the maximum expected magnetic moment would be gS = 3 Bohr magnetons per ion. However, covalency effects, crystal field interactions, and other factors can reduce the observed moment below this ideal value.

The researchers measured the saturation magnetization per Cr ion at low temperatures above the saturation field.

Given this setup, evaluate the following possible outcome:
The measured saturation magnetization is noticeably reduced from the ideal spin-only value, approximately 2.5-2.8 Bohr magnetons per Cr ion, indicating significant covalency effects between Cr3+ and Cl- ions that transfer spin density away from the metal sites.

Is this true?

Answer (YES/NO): NO